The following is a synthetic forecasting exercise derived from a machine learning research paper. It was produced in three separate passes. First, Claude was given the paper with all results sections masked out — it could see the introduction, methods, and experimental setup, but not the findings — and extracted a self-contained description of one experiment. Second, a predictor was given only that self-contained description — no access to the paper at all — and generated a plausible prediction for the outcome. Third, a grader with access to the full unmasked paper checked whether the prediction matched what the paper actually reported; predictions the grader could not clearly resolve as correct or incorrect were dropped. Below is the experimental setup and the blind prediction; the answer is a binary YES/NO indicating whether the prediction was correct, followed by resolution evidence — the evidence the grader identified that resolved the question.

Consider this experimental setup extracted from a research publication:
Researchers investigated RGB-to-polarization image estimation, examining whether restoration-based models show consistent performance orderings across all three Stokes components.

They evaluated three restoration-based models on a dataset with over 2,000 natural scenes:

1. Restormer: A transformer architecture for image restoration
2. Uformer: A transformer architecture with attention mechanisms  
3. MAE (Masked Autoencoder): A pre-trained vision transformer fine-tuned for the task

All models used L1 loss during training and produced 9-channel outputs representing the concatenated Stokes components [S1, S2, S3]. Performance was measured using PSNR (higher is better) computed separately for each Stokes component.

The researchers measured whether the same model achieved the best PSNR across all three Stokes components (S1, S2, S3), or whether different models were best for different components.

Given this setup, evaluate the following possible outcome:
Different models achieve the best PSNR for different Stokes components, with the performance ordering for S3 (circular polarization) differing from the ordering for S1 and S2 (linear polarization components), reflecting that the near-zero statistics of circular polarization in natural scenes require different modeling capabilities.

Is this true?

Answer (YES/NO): NO